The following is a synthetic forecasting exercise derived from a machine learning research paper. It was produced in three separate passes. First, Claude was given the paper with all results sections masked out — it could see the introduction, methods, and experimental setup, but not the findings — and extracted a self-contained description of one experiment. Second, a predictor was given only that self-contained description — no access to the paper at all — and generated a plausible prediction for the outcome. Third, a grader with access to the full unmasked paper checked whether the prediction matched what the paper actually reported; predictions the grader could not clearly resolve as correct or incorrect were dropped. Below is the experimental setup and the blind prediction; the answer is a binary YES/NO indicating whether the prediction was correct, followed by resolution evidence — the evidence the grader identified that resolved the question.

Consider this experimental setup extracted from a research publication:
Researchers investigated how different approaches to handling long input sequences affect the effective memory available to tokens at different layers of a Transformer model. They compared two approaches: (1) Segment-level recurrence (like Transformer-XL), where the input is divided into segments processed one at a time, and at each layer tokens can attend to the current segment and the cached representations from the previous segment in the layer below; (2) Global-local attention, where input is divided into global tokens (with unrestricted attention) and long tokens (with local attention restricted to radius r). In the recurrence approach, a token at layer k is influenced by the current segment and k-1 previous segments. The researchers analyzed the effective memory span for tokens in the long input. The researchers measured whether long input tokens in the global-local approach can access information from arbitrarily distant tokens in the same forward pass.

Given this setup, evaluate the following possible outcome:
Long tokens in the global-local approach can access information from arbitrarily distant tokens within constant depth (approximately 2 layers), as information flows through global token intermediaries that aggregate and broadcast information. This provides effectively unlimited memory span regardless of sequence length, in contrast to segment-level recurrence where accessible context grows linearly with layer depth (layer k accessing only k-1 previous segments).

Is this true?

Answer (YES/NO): YES